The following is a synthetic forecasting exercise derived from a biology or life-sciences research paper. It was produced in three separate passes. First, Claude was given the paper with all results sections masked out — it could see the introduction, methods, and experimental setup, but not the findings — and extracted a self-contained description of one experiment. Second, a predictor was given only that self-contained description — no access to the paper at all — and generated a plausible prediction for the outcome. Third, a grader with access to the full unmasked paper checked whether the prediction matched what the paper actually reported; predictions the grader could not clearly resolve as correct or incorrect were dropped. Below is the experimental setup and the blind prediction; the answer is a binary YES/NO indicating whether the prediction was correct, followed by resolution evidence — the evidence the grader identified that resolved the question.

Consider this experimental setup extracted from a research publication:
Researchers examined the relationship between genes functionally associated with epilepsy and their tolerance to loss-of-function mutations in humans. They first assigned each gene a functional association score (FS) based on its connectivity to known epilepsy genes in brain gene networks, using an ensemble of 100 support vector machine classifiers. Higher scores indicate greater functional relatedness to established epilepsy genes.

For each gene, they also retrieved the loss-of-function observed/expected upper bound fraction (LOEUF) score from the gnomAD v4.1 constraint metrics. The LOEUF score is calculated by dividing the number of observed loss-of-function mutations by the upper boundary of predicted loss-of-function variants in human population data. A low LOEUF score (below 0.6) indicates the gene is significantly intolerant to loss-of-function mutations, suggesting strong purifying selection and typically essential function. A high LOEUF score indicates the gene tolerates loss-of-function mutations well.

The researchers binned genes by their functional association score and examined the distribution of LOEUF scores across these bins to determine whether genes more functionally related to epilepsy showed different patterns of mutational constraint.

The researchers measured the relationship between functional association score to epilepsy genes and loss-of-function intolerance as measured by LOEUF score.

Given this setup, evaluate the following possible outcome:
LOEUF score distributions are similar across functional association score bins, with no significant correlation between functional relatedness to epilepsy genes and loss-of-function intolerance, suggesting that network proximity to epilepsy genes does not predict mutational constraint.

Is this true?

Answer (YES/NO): NO